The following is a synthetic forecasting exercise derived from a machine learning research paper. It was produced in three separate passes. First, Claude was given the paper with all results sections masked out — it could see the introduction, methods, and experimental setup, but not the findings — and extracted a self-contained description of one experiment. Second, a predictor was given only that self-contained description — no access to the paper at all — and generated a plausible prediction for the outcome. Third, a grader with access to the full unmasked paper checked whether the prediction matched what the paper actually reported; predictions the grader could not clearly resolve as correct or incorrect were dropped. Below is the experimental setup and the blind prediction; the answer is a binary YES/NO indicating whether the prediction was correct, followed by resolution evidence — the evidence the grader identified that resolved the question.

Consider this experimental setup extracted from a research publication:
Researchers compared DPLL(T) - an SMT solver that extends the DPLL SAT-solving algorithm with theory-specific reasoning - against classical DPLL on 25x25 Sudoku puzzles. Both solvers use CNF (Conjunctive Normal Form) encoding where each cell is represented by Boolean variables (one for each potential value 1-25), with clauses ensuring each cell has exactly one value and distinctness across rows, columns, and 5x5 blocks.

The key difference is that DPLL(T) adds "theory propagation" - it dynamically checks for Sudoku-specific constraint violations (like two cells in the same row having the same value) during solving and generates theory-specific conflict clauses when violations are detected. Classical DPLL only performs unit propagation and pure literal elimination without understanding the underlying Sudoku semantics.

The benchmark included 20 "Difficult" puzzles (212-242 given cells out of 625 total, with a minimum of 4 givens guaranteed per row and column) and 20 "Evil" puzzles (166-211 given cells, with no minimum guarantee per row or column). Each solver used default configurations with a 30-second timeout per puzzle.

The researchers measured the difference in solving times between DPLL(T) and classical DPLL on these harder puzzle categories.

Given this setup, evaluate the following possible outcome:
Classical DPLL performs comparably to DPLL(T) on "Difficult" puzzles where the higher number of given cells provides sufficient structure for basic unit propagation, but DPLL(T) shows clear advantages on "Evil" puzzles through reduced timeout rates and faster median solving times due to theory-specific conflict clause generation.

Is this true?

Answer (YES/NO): NO